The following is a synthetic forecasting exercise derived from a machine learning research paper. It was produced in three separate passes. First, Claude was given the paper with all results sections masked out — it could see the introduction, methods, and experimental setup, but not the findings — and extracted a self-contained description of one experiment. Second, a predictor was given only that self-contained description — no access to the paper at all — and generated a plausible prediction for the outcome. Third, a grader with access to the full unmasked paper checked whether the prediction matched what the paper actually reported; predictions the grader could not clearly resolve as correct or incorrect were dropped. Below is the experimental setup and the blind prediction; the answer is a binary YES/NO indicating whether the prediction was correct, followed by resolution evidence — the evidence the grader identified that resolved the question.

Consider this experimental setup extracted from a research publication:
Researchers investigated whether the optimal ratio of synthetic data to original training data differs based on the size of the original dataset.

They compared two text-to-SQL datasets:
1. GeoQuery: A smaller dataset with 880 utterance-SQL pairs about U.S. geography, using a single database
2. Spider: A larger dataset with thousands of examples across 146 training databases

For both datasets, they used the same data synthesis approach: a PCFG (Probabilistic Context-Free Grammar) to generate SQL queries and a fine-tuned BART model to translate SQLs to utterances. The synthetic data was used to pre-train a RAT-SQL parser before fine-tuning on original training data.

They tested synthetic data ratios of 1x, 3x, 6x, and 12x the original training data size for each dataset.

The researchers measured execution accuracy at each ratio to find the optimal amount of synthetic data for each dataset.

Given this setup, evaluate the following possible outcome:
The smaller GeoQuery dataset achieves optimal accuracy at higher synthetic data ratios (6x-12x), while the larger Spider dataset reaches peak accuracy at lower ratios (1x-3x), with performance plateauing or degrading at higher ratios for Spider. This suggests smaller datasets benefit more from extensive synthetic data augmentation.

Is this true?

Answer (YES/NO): NO